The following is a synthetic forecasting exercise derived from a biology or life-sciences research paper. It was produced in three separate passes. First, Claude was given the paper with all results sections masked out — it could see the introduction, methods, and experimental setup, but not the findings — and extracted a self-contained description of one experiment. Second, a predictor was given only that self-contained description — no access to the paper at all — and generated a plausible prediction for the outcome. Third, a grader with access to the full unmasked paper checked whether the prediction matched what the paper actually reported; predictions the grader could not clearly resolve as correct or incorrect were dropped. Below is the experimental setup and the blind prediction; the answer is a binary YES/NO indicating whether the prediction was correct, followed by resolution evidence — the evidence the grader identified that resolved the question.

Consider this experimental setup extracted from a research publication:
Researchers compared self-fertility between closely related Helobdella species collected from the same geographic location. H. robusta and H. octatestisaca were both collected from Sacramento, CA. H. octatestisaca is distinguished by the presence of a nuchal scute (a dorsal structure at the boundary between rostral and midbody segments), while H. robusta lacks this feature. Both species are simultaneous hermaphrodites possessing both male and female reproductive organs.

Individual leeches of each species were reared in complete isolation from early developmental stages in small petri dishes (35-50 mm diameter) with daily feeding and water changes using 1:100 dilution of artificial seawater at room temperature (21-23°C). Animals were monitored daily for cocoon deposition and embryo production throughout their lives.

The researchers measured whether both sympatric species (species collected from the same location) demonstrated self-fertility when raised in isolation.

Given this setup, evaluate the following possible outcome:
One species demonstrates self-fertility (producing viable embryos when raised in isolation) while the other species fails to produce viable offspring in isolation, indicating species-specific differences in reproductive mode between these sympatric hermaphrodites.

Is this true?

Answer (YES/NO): NO